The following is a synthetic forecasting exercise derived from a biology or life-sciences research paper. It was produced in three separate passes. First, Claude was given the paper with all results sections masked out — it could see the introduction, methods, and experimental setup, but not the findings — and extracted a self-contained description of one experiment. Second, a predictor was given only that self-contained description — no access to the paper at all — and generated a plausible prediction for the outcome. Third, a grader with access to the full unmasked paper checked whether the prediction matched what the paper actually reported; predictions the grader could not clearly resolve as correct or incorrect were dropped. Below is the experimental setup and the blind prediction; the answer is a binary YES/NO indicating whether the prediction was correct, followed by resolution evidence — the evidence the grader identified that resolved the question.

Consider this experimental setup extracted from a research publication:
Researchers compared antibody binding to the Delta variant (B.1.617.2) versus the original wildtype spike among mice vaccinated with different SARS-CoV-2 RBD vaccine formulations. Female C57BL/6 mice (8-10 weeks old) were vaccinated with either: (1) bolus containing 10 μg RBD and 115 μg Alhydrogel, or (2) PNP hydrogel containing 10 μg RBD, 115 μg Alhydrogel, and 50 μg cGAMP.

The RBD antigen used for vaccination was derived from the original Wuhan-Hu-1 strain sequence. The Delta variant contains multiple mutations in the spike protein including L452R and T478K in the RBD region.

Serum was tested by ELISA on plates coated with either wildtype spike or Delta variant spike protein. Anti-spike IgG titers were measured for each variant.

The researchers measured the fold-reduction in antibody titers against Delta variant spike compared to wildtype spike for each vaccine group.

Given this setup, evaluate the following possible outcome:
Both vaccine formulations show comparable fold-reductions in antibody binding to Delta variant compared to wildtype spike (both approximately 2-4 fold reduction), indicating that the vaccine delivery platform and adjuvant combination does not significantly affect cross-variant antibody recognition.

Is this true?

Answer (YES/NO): NO